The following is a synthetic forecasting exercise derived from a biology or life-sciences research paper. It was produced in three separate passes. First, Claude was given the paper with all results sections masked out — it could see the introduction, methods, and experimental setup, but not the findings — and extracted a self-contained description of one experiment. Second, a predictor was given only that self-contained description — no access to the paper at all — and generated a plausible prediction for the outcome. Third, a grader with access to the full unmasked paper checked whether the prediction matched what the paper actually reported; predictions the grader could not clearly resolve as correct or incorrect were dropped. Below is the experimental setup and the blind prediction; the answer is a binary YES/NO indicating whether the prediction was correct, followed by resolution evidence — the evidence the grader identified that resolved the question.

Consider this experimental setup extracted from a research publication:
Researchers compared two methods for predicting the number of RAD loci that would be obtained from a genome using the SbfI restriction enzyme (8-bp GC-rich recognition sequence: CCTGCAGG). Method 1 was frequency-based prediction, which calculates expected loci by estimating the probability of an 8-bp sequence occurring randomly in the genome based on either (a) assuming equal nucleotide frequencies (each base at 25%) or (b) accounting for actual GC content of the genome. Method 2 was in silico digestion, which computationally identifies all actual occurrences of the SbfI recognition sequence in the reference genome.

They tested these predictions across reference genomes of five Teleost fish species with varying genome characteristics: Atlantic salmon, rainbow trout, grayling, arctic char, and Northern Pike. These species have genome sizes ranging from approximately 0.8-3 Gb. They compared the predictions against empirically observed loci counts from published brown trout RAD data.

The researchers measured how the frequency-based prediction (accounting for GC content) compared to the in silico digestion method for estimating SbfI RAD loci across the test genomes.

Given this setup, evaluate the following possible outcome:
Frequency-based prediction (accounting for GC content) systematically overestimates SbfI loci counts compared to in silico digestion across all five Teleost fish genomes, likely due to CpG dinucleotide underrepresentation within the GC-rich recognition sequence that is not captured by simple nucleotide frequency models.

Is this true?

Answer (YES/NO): NO